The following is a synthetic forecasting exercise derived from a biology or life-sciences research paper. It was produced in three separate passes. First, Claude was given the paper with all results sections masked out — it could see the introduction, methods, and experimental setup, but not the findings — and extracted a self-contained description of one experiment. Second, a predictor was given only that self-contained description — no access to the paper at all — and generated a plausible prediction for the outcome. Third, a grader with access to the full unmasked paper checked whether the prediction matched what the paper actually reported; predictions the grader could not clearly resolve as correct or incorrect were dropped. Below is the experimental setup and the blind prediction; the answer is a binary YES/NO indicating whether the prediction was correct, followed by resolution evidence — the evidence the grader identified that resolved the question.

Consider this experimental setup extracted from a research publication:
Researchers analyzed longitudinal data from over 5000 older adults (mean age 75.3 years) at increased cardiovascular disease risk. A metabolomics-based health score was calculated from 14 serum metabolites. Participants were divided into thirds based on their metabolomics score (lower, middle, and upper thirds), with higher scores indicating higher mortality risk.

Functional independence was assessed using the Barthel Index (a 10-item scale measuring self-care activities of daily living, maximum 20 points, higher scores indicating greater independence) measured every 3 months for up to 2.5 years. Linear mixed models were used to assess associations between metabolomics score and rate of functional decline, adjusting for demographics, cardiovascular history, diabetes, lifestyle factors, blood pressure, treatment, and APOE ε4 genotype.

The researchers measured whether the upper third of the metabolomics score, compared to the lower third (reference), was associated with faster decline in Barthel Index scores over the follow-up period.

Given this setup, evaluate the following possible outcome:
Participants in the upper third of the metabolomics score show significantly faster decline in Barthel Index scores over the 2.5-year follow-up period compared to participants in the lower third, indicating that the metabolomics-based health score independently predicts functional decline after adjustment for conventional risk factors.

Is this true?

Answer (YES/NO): YES